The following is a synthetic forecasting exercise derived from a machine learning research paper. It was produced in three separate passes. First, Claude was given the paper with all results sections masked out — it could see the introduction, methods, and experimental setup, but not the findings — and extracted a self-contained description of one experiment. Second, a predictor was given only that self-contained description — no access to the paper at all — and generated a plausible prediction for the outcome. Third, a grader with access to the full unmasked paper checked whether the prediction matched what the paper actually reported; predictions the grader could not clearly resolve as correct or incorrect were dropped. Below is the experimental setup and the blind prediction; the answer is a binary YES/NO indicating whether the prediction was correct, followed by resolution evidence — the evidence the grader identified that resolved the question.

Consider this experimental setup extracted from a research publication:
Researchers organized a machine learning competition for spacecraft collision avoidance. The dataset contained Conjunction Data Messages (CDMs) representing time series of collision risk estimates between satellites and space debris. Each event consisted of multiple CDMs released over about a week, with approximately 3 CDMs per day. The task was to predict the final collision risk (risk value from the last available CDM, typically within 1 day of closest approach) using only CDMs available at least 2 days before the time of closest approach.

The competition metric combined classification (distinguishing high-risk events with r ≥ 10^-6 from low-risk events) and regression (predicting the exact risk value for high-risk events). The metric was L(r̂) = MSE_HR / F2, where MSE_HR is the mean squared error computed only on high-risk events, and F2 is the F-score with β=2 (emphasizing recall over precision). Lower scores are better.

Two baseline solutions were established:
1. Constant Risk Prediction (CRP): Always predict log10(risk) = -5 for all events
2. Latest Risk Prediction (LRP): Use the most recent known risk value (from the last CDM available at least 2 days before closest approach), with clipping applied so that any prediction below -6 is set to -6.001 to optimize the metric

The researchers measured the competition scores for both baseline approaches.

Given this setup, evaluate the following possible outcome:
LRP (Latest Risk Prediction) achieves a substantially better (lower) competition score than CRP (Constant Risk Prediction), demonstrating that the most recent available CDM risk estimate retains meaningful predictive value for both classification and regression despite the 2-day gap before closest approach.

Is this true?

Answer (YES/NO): YES